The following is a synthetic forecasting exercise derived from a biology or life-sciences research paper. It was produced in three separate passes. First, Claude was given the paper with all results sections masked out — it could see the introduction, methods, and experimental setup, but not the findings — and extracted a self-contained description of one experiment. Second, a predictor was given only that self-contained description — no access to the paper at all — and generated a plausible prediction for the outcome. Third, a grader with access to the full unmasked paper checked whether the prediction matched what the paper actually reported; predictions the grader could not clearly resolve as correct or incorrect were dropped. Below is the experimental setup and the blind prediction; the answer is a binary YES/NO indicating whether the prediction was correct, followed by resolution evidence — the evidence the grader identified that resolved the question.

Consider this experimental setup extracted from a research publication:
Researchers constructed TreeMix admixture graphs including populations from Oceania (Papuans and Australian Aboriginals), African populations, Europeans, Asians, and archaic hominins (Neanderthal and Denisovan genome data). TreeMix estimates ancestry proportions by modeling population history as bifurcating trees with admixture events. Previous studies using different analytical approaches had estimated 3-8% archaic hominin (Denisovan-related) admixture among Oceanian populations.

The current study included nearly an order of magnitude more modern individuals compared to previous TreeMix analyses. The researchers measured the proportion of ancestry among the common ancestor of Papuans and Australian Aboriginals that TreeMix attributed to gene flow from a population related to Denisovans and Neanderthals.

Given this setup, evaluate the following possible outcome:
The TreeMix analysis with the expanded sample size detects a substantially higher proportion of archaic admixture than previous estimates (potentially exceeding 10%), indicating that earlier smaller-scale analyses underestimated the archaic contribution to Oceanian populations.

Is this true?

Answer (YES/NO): YES